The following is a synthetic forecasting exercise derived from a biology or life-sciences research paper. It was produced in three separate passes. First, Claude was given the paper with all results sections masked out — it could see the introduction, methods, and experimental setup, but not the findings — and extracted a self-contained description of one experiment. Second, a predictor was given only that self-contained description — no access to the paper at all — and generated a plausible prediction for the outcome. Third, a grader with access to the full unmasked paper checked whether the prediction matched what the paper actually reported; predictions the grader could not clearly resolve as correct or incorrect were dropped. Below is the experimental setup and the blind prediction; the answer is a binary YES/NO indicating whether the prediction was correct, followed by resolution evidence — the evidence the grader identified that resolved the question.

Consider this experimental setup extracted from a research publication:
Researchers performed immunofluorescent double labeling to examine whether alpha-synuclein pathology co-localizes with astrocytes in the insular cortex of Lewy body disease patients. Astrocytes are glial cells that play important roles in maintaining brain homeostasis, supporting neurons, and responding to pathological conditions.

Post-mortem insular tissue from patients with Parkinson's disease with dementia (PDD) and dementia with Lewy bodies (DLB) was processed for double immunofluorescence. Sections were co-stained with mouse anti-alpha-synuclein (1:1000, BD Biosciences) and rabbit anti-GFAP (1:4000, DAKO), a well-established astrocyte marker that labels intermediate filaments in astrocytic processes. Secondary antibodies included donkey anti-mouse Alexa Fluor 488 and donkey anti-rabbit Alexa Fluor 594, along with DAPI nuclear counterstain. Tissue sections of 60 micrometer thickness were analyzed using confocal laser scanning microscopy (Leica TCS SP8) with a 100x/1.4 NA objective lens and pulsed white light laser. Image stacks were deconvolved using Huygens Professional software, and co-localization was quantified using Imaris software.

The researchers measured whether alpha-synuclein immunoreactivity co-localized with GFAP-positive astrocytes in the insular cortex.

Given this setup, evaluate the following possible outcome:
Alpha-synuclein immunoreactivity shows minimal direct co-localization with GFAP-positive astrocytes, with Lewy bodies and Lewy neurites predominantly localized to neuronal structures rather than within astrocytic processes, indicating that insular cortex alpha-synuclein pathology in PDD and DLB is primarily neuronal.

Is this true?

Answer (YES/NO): NO